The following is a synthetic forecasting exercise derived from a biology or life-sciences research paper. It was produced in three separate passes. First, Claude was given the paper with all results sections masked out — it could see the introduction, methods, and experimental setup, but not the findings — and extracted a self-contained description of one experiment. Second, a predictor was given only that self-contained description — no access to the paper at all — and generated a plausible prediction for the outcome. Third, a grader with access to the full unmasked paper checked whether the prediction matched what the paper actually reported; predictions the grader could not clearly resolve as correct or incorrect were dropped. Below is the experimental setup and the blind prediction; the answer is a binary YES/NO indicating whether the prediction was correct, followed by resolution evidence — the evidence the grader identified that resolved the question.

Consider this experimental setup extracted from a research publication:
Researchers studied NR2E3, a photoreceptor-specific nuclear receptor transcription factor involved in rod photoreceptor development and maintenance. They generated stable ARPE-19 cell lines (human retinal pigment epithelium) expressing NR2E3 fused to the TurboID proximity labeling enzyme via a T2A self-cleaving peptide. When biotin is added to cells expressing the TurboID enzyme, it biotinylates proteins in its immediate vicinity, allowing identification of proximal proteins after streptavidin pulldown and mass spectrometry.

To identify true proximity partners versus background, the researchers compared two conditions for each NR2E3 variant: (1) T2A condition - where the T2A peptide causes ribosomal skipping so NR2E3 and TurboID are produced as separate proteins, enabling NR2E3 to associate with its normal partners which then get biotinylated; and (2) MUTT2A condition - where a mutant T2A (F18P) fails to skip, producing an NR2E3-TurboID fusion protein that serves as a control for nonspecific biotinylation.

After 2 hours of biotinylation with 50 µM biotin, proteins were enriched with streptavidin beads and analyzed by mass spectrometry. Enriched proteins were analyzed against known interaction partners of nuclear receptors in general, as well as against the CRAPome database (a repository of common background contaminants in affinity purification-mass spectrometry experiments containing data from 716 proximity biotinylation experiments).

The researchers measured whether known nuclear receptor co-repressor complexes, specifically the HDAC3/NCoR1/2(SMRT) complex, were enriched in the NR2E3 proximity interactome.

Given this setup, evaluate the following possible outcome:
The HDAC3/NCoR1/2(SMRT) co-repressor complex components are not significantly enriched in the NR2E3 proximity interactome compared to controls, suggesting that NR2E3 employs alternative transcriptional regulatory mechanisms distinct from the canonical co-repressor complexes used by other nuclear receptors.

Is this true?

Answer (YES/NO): NO